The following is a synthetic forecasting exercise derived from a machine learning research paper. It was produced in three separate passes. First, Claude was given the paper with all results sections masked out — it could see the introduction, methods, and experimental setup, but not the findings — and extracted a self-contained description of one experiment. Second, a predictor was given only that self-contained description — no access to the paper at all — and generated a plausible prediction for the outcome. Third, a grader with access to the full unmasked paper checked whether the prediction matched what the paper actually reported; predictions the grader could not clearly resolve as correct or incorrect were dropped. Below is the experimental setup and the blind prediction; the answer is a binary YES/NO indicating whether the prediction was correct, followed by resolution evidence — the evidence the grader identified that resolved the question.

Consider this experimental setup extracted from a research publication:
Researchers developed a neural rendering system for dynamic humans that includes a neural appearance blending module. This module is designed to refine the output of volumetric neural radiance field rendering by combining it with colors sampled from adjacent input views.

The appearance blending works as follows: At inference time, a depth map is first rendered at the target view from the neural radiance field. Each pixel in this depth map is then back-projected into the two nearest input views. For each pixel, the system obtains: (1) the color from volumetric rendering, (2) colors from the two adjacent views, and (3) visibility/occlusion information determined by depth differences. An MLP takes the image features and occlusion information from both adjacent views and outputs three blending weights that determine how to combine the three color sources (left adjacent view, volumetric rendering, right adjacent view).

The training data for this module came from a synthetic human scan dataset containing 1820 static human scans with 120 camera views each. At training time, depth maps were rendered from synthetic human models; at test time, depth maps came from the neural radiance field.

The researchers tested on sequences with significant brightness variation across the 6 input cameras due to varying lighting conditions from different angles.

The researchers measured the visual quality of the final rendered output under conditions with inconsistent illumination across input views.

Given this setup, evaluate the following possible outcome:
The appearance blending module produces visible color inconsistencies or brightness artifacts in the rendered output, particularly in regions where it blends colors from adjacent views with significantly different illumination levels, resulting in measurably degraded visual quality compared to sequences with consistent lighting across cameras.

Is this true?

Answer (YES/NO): YES